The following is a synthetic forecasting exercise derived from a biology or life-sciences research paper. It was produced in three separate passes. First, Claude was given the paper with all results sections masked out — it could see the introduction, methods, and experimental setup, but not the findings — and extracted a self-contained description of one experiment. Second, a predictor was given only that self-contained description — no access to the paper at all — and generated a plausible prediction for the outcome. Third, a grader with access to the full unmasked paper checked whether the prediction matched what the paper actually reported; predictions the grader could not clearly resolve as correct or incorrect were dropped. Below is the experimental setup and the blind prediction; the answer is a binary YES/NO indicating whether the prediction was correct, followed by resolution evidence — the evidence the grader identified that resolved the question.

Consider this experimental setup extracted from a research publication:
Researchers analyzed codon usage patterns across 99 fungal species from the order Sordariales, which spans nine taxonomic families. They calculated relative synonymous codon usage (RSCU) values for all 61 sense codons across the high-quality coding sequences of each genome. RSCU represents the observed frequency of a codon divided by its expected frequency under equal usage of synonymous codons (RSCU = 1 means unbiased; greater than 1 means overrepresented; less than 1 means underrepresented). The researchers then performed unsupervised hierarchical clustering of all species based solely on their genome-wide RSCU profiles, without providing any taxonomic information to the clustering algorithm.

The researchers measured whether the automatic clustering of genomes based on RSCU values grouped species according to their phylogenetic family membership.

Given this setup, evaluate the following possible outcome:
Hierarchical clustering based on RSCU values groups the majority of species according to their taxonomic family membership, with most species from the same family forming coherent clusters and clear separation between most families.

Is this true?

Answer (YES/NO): NO